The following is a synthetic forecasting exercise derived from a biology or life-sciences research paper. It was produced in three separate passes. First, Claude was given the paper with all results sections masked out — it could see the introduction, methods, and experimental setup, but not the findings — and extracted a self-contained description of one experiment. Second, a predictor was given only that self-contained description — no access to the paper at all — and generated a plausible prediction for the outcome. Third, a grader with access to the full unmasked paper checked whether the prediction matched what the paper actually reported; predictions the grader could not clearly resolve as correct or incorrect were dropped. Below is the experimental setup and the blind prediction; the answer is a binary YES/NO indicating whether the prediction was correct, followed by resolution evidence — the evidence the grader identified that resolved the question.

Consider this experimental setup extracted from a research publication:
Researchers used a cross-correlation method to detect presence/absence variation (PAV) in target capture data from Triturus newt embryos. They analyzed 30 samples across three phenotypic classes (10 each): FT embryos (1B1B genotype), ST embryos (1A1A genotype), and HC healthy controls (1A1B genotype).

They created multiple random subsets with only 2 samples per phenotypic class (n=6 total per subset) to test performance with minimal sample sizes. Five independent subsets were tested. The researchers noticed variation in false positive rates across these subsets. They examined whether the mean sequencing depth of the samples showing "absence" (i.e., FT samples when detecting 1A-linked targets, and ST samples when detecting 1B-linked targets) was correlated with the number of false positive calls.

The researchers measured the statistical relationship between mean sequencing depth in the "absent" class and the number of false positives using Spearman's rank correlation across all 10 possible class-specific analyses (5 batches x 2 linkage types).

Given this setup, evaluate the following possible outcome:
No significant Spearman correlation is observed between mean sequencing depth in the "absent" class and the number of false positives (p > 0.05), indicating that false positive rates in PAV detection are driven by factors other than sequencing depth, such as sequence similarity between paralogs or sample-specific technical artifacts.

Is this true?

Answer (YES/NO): NO